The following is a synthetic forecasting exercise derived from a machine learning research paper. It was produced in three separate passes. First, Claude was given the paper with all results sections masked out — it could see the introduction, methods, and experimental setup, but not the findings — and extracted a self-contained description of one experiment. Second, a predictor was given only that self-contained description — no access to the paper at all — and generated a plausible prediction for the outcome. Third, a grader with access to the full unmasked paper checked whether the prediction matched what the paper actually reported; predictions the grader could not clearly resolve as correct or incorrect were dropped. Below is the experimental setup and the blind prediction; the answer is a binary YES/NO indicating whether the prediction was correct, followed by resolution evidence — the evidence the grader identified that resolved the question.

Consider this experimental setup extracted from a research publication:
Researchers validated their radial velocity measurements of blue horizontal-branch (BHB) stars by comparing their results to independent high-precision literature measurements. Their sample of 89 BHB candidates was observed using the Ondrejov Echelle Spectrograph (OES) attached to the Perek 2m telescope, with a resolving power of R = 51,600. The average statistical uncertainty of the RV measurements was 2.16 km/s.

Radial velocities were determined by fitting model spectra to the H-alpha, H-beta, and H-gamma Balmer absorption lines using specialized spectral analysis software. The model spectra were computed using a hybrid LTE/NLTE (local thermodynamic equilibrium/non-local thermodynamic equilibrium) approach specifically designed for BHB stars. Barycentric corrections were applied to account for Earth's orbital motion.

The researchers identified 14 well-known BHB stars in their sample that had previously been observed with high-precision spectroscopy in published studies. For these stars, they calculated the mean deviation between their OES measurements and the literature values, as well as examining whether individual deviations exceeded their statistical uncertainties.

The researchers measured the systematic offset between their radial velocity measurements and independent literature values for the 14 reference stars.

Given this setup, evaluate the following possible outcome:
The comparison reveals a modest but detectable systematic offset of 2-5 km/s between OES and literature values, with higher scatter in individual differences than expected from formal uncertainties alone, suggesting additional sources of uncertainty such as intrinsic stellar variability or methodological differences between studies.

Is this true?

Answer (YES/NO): NO